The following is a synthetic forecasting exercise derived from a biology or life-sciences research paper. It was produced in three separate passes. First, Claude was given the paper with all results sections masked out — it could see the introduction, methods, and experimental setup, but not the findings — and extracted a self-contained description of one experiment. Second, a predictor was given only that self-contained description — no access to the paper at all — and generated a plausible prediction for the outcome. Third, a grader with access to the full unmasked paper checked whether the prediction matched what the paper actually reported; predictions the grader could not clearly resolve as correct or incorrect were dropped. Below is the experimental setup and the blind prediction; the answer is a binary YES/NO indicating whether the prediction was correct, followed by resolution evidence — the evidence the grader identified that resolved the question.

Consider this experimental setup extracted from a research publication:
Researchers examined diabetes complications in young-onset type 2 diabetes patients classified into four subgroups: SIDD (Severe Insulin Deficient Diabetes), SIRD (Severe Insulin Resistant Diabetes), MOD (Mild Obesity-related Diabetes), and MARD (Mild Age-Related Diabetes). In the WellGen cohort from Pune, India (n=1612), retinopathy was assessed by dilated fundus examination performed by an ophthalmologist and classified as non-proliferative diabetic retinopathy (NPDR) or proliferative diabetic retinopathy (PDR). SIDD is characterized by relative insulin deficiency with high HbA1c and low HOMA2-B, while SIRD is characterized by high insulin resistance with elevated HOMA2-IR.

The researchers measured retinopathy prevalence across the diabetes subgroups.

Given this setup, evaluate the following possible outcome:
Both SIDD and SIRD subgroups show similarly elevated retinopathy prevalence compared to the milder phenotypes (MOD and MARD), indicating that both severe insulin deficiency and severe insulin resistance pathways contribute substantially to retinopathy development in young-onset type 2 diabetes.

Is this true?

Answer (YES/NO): YES